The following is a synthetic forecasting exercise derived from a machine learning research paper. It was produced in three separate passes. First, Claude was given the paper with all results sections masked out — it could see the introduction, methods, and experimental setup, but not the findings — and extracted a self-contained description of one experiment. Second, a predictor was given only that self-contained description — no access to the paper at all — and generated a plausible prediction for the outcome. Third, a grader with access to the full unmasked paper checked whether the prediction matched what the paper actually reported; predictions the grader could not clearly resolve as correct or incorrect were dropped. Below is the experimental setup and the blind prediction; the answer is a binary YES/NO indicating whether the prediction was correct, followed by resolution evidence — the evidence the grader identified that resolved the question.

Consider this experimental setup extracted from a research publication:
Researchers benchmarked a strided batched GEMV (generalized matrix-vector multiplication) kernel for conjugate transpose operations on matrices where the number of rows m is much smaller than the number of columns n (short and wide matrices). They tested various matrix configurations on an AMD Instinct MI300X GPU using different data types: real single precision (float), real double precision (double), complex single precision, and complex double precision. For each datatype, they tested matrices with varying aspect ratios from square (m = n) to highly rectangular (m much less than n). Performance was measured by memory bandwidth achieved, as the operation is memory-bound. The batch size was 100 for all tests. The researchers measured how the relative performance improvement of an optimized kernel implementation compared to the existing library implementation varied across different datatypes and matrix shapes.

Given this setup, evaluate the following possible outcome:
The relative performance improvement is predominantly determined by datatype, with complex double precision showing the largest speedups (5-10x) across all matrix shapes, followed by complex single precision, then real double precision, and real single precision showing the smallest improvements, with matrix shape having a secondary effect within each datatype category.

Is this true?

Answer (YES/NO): NO